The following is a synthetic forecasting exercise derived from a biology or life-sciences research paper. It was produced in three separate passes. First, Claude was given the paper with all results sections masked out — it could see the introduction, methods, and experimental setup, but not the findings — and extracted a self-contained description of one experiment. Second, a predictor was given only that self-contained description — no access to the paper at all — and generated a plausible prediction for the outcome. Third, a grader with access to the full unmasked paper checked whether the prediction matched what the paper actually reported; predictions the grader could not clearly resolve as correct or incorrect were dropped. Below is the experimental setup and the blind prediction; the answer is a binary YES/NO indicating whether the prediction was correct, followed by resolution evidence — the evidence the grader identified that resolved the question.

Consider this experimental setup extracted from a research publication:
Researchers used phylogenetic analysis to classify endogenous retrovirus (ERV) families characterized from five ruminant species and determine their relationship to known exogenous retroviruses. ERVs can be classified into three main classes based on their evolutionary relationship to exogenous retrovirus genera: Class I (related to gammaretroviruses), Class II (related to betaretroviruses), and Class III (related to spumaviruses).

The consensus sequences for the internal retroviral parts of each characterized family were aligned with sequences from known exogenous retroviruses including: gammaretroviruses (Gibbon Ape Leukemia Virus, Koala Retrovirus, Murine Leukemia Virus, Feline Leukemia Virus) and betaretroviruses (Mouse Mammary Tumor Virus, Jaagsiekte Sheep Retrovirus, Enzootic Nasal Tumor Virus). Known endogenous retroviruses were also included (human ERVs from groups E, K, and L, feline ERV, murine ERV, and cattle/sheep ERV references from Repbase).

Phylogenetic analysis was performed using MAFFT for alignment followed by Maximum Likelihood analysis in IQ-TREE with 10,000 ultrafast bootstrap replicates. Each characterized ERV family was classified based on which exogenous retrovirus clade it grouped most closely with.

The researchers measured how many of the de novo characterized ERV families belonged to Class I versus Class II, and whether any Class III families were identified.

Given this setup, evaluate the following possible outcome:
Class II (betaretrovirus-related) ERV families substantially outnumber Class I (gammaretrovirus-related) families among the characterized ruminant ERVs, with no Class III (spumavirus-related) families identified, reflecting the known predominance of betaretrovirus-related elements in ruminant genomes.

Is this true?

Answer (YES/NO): NO